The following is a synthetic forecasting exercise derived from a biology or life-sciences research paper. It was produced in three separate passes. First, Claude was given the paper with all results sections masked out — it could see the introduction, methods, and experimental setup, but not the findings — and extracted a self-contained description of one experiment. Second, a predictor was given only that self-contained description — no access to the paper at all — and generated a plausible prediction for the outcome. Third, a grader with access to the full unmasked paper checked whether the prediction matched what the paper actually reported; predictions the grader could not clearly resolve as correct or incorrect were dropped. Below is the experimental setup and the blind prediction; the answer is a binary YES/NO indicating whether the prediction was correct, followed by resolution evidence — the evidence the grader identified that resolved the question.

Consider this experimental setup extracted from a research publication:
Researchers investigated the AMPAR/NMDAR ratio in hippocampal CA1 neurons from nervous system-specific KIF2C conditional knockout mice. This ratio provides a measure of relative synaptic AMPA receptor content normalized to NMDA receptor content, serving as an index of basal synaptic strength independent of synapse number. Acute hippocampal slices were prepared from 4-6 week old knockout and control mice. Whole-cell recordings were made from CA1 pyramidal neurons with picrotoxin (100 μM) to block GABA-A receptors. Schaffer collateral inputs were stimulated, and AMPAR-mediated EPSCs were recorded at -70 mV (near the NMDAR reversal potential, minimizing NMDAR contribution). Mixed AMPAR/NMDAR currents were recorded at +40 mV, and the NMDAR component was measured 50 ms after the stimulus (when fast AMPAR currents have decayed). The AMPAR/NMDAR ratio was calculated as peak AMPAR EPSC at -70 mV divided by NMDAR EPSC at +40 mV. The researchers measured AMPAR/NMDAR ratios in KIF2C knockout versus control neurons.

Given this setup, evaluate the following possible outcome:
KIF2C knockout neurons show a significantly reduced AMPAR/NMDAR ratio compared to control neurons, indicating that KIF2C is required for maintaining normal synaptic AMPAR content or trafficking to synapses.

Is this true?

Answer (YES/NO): NO